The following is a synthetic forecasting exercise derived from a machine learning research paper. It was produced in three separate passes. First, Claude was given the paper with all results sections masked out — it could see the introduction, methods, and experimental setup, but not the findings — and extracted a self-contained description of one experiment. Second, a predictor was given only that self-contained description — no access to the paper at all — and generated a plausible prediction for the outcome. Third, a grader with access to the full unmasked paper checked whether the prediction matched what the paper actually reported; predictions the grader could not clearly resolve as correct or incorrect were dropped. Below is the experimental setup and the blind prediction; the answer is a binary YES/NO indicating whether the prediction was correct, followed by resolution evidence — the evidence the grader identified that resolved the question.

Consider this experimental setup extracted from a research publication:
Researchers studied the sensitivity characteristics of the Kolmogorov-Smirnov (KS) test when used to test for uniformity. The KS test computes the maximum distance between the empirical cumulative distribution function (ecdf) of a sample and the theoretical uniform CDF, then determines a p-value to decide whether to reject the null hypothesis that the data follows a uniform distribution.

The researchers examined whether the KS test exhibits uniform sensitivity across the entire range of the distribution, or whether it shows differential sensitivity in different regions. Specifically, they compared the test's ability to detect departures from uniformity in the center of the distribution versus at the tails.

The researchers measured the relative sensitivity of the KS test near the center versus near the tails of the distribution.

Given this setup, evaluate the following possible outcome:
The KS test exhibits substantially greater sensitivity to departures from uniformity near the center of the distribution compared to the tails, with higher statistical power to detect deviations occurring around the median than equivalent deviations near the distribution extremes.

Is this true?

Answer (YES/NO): YES